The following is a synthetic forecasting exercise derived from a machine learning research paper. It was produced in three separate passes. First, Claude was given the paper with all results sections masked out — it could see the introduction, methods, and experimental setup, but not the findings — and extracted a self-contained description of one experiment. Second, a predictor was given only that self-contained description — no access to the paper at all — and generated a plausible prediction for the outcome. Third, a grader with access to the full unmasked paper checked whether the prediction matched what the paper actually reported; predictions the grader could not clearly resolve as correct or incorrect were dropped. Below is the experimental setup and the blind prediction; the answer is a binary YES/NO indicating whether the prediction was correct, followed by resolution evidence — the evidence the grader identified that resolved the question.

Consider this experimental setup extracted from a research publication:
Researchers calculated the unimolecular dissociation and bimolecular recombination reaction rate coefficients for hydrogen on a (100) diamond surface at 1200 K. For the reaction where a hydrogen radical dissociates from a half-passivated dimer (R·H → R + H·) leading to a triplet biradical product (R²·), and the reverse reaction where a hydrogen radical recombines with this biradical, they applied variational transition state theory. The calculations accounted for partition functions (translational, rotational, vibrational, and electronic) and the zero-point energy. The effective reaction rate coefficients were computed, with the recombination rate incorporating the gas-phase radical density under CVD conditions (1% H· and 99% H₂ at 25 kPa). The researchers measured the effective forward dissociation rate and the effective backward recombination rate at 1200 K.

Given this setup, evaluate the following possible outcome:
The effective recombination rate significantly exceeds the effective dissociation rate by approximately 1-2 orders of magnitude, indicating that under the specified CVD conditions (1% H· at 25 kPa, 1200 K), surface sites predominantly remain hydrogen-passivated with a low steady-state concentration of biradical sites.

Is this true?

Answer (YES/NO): NO